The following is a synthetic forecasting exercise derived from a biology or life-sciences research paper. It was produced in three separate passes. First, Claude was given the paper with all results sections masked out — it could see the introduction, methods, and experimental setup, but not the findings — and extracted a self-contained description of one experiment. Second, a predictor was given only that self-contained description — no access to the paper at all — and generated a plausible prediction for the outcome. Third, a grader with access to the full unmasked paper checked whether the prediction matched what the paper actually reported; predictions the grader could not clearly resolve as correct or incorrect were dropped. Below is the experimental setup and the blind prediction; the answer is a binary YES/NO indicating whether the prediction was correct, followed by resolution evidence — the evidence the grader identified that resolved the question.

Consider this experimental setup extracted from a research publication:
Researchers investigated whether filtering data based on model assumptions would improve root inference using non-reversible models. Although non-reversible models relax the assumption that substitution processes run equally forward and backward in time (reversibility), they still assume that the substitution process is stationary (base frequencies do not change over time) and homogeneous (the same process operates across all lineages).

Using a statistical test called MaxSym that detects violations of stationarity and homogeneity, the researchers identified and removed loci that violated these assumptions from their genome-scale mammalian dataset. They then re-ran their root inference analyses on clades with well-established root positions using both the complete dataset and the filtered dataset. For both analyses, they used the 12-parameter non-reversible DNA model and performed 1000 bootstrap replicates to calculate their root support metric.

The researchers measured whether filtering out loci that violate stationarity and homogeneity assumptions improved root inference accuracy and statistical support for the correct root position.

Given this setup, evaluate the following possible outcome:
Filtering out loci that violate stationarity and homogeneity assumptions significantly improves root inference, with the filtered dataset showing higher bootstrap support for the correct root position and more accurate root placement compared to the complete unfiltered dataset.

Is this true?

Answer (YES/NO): YES